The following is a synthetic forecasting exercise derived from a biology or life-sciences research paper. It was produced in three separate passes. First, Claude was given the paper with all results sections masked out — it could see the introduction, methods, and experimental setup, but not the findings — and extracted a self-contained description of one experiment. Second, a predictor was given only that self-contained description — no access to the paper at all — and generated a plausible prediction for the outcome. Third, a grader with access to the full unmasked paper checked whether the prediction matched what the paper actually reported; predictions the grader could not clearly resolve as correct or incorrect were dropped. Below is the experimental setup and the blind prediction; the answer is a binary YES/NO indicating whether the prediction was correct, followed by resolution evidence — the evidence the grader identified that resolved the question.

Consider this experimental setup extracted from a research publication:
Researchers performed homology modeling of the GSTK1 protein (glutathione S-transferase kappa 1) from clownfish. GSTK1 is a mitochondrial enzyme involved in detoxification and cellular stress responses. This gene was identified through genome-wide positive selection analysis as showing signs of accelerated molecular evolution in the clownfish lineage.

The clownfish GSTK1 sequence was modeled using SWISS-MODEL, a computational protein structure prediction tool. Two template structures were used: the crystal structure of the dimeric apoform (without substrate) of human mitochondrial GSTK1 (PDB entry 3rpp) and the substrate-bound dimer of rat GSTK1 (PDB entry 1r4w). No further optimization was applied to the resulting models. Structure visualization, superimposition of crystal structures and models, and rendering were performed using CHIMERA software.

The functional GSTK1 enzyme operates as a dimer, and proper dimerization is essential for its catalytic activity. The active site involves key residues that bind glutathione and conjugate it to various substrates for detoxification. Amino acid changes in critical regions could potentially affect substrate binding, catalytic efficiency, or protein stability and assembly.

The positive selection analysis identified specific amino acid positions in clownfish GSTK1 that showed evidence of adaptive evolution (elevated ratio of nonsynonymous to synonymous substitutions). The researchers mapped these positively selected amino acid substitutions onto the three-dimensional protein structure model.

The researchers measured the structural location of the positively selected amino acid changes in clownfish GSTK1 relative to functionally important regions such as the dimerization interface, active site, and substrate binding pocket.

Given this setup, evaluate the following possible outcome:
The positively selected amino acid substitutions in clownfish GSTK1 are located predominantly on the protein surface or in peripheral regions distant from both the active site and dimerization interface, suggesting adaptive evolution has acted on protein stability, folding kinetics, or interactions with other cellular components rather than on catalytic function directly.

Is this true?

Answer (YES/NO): NO